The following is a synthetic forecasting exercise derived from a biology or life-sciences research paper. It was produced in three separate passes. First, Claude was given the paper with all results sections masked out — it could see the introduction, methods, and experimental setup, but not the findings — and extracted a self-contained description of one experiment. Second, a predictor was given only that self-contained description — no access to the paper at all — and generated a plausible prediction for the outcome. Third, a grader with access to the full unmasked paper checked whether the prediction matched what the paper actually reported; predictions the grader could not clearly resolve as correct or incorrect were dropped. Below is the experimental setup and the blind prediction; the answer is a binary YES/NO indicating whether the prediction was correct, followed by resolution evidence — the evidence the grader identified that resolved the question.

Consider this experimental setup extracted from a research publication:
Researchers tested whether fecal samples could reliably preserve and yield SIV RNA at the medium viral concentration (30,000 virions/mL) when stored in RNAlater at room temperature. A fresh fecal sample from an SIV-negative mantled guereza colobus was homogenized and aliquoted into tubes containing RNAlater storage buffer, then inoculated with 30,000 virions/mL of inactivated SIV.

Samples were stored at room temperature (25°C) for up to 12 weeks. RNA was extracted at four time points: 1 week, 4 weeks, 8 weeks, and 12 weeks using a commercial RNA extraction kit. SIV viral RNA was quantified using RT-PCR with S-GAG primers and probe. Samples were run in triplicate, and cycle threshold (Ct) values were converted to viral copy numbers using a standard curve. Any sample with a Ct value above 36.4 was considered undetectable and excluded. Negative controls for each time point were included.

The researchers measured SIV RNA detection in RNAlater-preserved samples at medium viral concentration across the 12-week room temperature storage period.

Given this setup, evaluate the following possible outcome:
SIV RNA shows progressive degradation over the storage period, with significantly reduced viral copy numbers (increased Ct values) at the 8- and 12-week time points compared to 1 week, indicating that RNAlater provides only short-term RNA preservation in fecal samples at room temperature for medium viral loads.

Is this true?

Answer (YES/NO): NO